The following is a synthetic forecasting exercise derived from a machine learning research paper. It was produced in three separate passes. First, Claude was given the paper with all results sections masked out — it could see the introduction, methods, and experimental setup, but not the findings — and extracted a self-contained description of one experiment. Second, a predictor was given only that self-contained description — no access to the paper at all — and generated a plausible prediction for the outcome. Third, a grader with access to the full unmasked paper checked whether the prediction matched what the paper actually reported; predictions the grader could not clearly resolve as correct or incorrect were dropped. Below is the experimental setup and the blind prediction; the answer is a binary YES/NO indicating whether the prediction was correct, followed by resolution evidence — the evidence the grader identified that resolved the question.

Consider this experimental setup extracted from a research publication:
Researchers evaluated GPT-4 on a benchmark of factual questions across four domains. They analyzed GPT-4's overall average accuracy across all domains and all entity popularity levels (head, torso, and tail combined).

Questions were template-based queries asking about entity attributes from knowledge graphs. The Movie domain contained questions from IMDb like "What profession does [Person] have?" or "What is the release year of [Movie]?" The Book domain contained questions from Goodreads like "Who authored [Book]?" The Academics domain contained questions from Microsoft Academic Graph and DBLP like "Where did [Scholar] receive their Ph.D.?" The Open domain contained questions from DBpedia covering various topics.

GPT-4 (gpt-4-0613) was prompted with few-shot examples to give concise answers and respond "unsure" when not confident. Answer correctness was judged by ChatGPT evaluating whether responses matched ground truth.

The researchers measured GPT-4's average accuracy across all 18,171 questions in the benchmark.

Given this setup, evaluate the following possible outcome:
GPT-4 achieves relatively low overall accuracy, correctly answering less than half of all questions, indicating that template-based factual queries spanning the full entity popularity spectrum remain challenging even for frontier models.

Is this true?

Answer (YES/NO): YES